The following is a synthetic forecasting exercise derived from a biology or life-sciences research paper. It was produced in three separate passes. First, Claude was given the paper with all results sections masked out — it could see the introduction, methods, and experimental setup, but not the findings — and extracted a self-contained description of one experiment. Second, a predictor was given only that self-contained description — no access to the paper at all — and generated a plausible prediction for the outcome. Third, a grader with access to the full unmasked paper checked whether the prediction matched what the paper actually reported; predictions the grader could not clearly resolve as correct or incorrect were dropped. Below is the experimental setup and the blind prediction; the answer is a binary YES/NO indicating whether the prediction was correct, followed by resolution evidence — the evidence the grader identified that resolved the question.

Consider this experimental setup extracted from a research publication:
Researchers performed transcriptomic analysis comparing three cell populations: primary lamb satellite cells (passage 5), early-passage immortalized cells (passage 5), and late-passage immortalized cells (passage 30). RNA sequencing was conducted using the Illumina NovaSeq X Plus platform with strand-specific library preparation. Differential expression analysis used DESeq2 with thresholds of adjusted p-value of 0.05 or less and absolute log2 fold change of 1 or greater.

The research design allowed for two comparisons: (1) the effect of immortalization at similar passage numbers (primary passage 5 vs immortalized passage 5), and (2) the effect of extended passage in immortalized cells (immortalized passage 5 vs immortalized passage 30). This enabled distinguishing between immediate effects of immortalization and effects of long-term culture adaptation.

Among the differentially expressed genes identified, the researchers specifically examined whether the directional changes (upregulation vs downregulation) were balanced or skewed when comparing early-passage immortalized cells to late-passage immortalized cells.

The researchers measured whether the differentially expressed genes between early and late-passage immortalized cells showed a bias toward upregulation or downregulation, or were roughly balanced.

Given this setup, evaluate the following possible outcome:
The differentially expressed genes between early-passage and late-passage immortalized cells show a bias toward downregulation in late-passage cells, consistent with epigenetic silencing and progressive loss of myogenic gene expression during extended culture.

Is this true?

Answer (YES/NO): NO